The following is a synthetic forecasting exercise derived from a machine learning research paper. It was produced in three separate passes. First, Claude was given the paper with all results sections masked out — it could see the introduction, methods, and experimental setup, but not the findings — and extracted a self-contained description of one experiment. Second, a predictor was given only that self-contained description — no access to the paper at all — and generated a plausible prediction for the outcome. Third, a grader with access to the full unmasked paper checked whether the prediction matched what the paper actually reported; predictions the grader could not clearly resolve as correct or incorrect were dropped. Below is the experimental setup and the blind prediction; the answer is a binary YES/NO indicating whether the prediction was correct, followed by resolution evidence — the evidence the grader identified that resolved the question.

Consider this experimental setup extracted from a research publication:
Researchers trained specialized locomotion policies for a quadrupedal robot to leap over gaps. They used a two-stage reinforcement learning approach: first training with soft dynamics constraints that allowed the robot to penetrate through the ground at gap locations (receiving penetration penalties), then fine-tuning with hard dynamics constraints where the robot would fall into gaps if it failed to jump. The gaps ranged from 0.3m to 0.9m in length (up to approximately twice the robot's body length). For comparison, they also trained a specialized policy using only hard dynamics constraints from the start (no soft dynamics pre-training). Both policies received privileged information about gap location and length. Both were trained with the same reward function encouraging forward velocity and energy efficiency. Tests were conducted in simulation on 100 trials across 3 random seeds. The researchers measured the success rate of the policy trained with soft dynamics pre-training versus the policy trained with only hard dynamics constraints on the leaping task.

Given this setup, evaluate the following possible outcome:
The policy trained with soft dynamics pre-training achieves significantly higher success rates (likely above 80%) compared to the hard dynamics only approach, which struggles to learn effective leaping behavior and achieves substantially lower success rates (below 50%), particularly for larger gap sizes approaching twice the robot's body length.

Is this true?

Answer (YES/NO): YES